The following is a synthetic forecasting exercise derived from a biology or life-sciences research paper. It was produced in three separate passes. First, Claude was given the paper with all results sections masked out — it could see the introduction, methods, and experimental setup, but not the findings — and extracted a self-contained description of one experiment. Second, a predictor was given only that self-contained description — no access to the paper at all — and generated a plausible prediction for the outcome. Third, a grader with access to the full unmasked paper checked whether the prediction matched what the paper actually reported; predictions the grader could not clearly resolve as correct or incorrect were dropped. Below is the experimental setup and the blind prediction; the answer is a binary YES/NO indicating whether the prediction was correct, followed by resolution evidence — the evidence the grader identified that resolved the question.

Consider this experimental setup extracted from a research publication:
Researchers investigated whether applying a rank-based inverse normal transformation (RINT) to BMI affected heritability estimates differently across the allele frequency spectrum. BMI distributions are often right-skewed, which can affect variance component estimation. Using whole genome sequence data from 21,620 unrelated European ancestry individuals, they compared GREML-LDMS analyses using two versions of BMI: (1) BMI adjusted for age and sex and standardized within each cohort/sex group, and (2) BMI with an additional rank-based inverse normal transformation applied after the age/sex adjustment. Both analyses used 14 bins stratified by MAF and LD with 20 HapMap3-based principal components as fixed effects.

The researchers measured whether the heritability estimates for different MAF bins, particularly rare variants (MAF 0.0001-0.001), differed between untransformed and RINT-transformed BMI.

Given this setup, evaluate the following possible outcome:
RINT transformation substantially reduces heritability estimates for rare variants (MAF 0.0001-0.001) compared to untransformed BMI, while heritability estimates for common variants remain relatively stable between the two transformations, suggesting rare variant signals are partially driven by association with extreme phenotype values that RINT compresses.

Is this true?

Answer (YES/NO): NO